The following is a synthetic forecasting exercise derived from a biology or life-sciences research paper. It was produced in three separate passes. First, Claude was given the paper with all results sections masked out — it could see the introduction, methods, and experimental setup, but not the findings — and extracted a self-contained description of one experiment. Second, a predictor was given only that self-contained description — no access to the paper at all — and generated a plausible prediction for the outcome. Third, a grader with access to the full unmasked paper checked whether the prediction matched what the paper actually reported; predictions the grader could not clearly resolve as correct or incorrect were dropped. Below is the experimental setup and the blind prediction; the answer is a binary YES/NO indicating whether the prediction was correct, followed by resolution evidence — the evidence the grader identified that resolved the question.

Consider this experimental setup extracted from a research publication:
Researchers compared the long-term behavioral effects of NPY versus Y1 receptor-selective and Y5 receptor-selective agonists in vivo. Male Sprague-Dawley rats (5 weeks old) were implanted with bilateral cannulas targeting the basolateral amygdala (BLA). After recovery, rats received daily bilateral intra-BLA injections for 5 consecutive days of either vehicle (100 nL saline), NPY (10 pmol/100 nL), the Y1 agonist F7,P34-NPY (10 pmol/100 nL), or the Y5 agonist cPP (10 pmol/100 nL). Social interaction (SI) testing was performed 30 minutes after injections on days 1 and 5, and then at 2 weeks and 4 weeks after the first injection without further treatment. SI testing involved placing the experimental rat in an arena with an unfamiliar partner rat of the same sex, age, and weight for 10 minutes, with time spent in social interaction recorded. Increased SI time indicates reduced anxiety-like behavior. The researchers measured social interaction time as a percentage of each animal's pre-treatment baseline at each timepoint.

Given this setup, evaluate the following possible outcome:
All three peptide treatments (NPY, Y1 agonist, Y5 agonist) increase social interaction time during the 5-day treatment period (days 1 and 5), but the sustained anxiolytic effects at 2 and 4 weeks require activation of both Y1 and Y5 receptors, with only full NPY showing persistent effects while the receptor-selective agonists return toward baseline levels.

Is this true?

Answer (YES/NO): NO